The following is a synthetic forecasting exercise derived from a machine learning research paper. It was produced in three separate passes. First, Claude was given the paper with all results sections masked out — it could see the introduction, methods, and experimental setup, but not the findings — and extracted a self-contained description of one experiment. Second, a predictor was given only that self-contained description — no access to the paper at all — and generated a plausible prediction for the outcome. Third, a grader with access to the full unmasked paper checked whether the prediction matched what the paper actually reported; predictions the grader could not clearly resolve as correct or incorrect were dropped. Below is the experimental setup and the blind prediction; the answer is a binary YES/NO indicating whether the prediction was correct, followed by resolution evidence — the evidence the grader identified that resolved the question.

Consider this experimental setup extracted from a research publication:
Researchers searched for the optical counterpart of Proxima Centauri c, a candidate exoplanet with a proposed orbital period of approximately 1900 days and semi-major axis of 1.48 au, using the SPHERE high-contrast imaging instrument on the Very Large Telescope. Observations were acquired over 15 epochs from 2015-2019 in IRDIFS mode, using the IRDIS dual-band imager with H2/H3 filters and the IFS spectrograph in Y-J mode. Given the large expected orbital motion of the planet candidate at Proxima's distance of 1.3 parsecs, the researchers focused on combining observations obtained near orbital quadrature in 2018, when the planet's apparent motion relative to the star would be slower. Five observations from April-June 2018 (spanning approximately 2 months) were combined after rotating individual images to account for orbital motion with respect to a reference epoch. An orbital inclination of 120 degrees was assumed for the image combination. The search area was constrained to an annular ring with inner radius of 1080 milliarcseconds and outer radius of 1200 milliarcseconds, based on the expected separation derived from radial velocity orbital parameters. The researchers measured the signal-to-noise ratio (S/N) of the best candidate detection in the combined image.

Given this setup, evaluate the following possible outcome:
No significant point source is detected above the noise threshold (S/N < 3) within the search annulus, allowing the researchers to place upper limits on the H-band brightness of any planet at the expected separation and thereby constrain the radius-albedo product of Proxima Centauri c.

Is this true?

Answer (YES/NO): NO